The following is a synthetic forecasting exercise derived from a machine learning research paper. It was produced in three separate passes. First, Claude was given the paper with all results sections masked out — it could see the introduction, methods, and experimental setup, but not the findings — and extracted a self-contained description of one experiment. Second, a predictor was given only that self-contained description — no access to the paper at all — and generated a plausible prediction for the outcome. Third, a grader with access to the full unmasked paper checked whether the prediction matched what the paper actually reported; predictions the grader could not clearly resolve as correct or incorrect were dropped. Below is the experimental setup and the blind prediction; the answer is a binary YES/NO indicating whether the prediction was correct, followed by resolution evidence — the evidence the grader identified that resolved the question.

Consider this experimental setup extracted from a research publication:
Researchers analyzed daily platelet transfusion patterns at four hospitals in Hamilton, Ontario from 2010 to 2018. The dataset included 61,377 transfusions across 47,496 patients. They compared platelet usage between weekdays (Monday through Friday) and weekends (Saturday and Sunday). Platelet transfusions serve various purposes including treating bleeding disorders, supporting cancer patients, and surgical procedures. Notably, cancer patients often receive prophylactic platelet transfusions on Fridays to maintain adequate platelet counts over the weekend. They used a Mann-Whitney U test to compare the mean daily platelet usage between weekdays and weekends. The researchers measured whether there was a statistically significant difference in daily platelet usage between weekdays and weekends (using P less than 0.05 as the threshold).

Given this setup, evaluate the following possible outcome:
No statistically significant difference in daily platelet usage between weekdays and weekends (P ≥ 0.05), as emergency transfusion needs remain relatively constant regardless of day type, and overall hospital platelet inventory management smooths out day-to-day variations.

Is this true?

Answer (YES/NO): NO